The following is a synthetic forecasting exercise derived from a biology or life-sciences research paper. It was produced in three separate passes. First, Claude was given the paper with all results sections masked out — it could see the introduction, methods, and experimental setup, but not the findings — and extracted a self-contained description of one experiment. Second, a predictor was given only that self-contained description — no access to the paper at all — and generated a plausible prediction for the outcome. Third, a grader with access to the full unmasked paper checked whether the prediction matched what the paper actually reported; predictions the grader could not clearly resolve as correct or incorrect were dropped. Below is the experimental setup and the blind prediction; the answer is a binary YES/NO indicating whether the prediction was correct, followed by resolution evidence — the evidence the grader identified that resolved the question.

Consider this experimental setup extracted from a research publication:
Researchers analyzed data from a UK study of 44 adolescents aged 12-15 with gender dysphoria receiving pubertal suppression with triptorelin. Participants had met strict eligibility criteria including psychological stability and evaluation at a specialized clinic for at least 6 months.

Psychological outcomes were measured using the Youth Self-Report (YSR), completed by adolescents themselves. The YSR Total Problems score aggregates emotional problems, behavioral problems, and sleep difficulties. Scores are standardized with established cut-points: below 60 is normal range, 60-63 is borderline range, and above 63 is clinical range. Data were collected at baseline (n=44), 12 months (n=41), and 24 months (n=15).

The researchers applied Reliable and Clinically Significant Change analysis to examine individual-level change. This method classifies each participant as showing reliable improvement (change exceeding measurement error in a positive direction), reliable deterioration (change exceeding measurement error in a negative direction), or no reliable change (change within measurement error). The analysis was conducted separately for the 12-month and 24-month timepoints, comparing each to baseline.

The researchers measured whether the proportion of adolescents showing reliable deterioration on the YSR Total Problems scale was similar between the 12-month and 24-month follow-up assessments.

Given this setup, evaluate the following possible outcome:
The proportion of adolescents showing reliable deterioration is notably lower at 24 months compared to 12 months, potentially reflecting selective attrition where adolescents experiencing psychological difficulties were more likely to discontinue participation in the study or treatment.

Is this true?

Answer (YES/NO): NO